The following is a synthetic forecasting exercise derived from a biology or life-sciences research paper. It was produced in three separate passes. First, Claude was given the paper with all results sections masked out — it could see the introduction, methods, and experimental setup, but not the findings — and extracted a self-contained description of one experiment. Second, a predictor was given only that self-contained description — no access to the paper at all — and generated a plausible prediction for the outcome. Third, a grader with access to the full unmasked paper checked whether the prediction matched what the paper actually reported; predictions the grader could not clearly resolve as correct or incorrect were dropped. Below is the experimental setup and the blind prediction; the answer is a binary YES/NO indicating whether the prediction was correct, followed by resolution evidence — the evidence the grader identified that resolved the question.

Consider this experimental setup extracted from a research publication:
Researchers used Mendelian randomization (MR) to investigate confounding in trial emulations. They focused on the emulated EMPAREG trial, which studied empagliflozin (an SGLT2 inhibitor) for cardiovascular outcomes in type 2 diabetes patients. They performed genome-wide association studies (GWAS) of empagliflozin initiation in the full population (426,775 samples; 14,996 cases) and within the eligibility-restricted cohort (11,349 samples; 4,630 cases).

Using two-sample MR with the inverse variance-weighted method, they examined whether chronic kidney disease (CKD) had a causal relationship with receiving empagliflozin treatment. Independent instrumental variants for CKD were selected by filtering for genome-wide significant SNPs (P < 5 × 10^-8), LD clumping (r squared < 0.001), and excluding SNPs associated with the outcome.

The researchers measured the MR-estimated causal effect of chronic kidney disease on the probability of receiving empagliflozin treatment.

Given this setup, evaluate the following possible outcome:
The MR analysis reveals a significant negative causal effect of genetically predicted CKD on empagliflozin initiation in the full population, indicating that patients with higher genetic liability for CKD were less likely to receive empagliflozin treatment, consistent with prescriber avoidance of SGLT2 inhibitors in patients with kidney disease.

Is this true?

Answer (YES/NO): YES